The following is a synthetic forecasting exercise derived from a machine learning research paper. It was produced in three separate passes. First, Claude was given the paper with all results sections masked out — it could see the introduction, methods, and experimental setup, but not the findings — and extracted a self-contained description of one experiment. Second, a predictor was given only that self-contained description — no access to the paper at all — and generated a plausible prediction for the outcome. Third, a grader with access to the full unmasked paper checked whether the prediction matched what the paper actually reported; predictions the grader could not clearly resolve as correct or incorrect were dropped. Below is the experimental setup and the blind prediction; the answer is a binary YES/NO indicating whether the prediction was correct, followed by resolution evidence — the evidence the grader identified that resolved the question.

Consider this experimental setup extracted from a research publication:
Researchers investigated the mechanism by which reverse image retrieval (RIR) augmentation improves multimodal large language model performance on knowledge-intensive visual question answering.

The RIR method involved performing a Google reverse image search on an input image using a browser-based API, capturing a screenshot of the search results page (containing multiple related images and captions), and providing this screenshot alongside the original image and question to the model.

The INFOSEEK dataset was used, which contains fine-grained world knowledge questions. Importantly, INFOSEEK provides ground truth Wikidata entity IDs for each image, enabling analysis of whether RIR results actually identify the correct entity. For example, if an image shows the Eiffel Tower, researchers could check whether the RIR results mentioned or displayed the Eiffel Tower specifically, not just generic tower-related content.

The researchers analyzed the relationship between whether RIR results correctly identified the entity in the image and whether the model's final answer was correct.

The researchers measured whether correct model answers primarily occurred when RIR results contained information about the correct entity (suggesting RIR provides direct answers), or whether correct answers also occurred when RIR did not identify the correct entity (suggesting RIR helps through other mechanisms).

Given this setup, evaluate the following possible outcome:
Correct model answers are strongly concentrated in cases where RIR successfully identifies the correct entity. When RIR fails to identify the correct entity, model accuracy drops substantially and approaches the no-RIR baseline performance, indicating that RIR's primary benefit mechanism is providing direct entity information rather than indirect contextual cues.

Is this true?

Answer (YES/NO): NO